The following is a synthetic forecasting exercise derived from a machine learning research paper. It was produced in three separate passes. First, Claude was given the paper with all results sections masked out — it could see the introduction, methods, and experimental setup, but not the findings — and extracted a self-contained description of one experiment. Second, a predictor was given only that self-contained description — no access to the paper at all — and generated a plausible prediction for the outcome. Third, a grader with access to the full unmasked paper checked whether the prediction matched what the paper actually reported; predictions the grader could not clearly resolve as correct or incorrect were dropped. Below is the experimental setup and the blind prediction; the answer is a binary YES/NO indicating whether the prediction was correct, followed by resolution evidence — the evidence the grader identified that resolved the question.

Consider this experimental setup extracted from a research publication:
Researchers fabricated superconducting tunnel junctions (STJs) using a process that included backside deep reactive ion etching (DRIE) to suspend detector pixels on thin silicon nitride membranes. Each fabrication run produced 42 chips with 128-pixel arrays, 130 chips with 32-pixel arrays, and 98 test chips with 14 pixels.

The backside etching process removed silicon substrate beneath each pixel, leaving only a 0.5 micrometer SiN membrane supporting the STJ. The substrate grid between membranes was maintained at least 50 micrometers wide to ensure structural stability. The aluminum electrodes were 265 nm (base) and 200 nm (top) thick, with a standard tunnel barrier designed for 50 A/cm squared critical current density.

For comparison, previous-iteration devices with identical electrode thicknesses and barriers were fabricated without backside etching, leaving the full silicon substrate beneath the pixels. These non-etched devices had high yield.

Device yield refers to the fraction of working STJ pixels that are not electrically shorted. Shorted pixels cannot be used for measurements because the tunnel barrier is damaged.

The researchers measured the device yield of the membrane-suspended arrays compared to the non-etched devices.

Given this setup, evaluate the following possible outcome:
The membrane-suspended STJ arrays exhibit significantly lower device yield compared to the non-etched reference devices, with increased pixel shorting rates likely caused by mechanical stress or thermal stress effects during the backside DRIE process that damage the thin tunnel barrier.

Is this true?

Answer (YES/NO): NO